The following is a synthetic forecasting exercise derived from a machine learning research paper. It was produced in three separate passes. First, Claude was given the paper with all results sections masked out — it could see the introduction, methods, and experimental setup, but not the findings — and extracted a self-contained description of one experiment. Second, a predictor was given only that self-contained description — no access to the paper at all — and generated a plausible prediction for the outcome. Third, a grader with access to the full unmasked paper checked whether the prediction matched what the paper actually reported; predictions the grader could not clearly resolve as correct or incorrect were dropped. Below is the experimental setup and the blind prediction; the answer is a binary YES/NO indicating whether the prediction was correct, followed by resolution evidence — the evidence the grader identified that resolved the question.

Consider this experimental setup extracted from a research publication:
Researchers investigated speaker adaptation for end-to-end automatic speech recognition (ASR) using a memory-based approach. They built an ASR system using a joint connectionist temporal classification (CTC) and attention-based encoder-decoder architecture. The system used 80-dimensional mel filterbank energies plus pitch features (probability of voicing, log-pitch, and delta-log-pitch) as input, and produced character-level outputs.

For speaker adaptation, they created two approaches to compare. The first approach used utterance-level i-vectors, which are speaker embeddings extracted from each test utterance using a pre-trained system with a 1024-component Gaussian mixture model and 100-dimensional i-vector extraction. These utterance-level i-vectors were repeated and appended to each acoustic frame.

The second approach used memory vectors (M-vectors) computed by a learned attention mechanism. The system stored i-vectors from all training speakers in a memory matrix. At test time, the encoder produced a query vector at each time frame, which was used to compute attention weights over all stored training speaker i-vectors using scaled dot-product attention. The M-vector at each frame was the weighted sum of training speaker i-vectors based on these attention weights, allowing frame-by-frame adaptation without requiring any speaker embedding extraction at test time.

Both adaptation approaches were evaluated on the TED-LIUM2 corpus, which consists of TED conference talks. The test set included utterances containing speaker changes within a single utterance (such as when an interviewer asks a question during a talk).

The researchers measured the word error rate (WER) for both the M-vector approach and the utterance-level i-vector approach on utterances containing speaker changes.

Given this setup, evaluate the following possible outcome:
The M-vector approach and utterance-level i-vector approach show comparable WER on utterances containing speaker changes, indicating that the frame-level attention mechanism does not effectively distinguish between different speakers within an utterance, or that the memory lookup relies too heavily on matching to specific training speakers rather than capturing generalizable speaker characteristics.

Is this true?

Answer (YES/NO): NO